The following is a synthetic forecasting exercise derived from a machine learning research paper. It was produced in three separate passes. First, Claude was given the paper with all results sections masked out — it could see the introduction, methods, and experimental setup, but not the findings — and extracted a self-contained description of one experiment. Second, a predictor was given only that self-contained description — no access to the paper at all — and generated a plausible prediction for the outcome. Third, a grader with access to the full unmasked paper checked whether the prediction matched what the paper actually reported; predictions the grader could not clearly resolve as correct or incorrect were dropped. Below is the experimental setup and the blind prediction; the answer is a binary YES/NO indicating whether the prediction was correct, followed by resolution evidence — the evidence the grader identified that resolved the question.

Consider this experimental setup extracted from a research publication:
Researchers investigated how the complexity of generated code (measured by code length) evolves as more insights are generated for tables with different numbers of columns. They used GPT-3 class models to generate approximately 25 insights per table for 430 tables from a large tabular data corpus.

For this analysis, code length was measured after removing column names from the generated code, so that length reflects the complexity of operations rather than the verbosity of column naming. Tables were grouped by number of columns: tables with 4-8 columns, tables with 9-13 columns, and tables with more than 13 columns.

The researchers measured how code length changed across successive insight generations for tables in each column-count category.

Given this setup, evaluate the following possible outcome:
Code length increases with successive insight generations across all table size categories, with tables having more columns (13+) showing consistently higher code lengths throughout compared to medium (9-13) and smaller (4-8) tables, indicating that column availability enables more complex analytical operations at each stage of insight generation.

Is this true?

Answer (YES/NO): NO